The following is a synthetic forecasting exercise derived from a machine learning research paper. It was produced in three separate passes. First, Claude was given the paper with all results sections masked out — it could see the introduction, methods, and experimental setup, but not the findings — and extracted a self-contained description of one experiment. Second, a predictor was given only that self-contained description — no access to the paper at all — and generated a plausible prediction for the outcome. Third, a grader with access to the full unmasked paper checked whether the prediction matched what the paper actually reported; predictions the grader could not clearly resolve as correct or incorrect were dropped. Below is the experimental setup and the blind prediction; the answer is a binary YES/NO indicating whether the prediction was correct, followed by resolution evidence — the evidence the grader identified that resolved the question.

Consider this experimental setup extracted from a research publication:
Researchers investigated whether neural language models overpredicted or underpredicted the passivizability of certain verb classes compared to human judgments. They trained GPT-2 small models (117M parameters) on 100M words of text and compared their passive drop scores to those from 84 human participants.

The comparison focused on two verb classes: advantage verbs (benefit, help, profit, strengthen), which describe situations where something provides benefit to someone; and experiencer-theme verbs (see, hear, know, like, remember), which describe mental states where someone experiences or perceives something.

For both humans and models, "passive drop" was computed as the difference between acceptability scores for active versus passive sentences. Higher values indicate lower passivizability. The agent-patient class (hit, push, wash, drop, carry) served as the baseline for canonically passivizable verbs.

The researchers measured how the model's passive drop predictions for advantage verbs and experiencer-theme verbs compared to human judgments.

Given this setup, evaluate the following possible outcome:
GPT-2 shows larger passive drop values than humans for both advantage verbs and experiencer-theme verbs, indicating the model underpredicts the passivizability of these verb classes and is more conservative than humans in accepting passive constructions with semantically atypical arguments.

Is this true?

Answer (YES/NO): NO